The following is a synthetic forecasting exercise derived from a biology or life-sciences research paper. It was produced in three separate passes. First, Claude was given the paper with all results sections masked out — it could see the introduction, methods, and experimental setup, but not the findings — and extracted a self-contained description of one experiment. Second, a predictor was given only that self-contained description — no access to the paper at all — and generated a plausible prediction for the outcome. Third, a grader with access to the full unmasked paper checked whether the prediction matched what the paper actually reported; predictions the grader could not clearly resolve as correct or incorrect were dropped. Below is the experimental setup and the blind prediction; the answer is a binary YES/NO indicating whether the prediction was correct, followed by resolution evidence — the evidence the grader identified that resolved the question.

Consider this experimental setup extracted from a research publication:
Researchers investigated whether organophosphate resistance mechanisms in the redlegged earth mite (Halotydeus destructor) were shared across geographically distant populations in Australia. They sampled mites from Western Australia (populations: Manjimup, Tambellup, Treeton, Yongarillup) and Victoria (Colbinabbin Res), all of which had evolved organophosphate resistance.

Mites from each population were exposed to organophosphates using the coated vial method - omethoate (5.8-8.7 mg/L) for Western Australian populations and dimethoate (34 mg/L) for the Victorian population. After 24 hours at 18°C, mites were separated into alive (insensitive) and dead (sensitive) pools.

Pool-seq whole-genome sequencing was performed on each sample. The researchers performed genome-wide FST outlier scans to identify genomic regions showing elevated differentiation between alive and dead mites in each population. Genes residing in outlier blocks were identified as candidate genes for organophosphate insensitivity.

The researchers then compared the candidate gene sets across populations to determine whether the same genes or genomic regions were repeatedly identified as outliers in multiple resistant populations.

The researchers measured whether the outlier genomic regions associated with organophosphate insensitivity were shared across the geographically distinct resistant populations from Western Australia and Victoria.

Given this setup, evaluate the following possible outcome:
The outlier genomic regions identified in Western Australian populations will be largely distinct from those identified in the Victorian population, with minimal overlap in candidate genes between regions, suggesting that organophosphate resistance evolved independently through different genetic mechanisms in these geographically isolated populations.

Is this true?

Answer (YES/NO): YES